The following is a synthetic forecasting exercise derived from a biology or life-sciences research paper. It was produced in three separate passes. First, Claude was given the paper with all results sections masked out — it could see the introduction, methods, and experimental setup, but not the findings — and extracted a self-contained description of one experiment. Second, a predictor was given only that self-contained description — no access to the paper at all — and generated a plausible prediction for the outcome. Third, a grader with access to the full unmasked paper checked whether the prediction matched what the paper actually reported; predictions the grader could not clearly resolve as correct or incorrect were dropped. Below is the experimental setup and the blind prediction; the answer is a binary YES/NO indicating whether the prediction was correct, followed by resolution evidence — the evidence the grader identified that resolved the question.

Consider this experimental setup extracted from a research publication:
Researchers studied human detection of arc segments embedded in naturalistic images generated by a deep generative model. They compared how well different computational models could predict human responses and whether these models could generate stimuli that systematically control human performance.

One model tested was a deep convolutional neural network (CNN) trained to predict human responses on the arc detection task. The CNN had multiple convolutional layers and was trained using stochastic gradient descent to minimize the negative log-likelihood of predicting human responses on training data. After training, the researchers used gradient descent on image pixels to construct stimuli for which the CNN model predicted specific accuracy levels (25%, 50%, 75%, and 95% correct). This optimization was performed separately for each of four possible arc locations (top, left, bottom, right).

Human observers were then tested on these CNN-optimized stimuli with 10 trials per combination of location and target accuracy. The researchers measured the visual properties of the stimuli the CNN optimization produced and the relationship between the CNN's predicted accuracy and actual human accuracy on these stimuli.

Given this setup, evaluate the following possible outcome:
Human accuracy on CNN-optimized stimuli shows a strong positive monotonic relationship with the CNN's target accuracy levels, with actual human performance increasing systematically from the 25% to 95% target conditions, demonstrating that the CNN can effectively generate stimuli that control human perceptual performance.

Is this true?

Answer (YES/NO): NO